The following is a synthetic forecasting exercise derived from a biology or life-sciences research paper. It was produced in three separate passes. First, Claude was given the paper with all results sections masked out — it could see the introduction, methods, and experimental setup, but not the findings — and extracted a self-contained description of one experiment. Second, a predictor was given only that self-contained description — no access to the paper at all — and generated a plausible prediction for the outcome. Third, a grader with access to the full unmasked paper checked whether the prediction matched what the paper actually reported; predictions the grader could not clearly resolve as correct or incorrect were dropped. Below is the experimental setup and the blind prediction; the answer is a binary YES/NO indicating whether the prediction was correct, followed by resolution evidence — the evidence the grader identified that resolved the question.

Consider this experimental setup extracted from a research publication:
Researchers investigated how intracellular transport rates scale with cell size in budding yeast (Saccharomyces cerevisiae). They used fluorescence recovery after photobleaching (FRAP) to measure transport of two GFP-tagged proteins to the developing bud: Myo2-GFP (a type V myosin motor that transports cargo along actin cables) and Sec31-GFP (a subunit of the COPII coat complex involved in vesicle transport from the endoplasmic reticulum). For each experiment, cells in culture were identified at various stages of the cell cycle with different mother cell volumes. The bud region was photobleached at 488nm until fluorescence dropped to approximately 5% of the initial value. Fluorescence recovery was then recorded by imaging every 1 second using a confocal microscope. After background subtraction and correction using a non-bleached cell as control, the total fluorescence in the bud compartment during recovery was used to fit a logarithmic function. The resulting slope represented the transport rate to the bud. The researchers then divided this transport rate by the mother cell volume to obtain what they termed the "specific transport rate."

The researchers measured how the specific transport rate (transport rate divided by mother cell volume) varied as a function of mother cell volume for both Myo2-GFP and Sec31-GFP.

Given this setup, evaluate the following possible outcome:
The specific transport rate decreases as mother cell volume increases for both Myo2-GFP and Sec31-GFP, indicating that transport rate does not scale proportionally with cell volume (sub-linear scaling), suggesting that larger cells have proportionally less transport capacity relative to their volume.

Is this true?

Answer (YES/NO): NO